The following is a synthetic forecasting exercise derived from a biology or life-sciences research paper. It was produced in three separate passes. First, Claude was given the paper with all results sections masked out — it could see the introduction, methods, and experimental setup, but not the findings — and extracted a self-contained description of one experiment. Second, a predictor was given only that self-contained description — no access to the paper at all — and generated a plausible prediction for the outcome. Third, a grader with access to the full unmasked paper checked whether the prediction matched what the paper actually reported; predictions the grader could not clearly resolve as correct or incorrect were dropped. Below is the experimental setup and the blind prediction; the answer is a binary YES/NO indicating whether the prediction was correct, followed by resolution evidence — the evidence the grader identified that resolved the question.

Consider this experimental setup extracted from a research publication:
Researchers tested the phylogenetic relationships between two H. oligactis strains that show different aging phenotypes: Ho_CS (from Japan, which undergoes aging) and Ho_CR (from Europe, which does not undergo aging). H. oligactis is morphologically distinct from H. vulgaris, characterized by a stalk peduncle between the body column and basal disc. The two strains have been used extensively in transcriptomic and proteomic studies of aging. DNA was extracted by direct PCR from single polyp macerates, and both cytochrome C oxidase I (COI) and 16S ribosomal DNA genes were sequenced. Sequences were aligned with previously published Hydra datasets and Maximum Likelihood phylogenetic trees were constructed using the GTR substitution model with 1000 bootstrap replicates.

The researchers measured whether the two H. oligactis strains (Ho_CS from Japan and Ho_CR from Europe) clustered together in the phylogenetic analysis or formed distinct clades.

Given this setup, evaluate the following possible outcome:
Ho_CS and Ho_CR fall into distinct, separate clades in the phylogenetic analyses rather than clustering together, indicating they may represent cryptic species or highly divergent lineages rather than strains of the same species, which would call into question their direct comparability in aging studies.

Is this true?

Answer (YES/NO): NO